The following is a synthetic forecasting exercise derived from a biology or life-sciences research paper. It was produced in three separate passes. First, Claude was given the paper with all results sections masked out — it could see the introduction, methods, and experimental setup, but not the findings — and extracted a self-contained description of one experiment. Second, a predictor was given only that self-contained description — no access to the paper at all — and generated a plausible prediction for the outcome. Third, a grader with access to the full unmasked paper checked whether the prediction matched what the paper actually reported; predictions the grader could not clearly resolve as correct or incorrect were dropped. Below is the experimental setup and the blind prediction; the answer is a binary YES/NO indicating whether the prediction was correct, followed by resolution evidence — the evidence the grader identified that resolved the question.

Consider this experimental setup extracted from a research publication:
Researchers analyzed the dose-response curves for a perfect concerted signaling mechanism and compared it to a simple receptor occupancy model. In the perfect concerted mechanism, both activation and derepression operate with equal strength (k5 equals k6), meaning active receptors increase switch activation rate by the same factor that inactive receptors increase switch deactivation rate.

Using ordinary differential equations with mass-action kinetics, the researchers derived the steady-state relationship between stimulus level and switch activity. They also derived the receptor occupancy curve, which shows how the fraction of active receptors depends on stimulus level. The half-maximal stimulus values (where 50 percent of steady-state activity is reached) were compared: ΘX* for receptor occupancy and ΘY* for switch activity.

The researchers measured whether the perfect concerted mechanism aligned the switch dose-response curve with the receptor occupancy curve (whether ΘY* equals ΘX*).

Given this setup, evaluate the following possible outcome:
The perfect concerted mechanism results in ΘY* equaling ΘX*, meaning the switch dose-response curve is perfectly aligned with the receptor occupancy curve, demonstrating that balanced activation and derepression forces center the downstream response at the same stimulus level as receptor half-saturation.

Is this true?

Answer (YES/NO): YES